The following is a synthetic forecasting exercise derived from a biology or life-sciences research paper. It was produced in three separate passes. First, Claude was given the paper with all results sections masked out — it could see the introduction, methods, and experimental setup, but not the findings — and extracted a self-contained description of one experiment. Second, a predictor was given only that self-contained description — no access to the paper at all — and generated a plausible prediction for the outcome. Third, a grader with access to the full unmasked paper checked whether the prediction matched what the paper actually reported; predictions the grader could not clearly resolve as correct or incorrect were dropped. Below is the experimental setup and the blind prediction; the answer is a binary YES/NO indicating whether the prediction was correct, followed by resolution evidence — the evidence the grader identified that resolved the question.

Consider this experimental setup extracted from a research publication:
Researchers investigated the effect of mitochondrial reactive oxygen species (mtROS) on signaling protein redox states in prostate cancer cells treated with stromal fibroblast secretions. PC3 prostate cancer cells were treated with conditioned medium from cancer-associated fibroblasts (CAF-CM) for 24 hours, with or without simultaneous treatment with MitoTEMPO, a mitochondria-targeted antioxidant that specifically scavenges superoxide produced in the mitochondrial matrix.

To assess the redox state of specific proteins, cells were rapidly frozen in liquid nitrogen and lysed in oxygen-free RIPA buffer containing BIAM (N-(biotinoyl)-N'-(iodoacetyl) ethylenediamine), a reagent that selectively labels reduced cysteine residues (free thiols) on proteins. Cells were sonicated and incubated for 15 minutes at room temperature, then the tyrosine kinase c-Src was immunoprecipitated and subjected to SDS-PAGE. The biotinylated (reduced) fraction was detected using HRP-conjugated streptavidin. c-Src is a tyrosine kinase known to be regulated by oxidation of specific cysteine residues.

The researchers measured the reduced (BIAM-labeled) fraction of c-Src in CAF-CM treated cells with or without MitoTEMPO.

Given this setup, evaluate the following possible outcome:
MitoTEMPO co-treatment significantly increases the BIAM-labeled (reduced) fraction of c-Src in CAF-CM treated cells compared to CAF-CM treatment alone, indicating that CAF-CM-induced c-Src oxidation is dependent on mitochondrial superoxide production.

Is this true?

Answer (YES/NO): YES